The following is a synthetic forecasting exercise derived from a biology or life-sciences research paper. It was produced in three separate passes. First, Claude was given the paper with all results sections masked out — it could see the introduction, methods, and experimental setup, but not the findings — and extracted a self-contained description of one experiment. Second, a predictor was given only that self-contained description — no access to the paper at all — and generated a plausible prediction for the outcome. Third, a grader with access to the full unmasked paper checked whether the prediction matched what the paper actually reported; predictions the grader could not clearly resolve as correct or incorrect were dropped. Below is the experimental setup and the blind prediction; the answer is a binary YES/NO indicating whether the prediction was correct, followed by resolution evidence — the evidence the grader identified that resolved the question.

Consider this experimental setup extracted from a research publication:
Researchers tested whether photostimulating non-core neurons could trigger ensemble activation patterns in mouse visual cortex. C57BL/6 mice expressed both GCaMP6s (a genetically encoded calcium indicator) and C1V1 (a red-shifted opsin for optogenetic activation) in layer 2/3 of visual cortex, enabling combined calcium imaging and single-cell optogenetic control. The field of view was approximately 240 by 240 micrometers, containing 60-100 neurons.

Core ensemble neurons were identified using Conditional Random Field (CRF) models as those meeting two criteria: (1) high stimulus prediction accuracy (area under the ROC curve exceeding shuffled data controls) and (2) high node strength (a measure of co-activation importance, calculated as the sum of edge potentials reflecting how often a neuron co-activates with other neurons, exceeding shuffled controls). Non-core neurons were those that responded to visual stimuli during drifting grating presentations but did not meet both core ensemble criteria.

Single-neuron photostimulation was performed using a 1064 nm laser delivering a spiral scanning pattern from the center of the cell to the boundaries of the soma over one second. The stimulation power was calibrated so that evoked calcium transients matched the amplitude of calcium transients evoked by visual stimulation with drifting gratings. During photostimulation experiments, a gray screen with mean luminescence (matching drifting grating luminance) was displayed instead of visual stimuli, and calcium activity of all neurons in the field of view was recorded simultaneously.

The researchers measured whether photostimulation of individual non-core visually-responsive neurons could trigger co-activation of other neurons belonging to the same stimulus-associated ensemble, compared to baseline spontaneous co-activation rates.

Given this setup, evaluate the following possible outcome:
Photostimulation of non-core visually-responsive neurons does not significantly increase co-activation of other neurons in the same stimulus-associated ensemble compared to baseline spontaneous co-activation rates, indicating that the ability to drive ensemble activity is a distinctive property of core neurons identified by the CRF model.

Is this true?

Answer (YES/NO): YES